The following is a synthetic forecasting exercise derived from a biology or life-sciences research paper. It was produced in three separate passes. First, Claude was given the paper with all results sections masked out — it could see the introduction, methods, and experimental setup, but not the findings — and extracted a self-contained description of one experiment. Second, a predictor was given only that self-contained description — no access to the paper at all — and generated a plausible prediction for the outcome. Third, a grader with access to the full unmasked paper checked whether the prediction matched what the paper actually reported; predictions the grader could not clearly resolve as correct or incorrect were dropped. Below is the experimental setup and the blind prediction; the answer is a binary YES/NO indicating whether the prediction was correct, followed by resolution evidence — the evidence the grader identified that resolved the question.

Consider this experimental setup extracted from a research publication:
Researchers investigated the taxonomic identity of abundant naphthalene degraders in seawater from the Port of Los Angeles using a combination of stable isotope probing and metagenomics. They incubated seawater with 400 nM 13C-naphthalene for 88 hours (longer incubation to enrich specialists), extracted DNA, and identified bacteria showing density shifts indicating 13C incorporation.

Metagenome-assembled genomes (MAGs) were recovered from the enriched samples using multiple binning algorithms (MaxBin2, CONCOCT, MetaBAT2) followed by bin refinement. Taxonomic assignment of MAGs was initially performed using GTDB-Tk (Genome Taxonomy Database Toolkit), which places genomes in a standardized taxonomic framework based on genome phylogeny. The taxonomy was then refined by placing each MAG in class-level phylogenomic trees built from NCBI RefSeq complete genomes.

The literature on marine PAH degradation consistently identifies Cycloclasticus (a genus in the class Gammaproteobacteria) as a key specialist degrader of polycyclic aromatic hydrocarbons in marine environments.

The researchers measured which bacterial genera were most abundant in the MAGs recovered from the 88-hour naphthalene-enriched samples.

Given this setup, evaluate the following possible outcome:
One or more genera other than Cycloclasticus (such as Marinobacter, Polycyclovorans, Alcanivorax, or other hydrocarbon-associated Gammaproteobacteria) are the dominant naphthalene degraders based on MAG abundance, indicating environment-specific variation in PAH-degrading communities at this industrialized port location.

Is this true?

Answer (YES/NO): NO